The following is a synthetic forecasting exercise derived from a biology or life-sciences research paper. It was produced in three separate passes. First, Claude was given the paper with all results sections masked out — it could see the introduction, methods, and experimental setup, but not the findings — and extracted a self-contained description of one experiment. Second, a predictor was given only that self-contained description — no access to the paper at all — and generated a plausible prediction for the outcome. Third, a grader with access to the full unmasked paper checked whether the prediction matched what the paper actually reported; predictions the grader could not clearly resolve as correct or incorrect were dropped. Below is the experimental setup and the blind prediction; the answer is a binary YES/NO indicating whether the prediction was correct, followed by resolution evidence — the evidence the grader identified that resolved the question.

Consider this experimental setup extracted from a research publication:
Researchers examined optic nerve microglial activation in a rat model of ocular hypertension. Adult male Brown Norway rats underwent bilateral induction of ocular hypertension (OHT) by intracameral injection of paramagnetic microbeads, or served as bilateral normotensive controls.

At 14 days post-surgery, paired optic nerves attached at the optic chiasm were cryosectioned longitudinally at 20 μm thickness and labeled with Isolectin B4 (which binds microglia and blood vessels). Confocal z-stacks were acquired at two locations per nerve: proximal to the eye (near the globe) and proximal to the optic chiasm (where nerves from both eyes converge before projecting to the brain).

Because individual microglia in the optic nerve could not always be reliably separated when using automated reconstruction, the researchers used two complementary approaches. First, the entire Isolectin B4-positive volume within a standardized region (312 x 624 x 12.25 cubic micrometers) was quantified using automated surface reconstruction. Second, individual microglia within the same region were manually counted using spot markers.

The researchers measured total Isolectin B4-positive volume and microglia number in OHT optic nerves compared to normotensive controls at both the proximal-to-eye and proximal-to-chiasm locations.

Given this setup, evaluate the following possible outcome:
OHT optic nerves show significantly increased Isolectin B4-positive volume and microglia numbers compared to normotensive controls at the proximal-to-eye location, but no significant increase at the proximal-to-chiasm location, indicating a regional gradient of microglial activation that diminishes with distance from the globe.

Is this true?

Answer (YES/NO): NO